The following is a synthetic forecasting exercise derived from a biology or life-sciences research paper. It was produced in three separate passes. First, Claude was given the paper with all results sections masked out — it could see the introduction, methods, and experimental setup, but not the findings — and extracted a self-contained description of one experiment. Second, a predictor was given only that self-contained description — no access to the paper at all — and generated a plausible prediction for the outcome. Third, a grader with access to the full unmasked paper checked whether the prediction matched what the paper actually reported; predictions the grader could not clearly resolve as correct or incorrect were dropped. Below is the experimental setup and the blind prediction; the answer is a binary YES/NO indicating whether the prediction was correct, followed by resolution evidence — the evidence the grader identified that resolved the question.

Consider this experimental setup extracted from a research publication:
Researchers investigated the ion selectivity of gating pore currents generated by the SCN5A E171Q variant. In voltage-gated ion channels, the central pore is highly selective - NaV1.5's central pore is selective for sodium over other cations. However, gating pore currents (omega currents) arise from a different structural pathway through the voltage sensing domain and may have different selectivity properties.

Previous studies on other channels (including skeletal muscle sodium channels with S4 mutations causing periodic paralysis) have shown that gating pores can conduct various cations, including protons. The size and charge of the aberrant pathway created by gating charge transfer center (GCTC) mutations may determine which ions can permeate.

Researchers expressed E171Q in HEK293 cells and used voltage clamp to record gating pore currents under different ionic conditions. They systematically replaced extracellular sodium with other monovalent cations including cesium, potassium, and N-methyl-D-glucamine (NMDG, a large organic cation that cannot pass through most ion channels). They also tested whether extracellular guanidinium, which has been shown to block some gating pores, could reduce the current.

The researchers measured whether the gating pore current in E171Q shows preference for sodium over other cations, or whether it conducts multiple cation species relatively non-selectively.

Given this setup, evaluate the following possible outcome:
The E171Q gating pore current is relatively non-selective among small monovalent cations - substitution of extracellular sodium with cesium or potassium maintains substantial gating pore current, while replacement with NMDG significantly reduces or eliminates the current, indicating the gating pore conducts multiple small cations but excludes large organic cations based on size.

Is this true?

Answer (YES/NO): NO